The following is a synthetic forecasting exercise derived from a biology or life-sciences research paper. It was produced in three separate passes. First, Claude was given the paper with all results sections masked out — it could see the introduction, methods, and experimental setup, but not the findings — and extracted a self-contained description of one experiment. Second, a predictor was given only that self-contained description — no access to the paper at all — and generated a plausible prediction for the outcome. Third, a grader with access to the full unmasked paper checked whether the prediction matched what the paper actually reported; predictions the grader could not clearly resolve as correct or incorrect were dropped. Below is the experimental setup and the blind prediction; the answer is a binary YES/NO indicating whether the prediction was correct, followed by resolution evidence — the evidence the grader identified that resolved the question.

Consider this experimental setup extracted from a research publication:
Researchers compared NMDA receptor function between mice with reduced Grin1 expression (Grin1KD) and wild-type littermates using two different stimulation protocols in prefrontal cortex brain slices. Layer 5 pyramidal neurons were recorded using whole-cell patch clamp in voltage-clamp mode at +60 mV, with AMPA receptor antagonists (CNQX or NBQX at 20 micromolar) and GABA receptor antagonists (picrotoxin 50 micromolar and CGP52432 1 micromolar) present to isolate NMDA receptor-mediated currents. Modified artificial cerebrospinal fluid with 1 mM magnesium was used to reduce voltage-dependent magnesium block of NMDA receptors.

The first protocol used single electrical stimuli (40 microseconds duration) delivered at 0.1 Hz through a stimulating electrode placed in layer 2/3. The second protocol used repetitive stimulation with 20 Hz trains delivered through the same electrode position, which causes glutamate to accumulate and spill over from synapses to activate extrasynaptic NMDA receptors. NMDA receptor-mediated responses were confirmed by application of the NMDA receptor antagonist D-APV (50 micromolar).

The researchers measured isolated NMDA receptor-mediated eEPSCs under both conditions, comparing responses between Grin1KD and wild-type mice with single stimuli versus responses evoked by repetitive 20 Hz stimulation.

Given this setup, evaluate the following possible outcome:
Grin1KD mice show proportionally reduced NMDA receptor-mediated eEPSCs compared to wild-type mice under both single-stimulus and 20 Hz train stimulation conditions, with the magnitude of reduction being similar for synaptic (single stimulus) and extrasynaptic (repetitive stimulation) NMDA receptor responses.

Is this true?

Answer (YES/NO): NO